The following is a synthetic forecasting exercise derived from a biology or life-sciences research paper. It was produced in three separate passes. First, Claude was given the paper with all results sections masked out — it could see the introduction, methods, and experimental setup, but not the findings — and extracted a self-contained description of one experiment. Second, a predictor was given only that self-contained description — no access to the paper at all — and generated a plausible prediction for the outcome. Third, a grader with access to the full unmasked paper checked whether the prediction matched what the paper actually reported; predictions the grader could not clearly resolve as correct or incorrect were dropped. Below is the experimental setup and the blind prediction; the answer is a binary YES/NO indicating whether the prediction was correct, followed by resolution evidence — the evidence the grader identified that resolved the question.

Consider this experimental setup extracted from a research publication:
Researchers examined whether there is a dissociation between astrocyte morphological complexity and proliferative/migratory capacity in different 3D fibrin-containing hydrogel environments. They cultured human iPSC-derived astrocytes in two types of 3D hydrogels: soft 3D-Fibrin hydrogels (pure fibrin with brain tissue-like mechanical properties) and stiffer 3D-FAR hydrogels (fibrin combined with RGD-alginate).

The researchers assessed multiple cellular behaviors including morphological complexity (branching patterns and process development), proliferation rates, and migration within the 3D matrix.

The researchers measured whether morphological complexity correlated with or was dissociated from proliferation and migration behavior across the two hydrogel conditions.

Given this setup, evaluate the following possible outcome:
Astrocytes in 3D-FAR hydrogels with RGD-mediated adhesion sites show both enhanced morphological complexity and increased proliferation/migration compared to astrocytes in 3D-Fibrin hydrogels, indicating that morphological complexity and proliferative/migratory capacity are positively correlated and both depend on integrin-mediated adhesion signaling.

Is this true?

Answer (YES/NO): NO